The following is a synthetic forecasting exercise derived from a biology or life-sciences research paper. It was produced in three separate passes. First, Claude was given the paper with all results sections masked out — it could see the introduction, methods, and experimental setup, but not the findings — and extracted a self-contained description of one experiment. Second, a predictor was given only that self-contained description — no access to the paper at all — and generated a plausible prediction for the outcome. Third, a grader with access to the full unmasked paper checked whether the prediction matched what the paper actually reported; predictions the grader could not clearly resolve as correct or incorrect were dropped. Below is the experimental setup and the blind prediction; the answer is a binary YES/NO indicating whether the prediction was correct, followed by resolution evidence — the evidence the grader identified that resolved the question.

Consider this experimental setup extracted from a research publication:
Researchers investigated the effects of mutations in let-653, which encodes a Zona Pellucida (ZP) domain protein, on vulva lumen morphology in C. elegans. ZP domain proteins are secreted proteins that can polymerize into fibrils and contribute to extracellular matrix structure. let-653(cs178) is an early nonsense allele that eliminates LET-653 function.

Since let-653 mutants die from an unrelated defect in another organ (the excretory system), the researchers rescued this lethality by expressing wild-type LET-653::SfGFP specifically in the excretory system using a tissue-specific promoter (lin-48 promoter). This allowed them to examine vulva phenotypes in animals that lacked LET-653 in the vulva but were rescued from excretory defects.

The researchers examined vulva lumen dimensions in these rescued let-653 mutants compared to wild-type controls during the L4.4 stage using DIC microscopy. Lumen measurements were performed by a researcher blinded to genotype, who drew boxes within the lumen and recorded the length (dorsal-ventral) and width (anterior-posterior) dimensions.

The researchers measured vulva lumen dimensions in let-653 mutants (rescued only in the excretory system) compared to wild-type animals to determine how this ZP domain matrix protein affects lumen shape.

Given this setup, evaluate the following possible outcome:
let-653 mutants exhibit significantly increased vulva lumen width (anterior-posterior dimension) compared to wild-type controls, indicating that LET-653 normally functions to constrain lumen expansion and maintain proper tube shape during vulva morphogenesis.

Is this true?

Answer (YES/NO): NO